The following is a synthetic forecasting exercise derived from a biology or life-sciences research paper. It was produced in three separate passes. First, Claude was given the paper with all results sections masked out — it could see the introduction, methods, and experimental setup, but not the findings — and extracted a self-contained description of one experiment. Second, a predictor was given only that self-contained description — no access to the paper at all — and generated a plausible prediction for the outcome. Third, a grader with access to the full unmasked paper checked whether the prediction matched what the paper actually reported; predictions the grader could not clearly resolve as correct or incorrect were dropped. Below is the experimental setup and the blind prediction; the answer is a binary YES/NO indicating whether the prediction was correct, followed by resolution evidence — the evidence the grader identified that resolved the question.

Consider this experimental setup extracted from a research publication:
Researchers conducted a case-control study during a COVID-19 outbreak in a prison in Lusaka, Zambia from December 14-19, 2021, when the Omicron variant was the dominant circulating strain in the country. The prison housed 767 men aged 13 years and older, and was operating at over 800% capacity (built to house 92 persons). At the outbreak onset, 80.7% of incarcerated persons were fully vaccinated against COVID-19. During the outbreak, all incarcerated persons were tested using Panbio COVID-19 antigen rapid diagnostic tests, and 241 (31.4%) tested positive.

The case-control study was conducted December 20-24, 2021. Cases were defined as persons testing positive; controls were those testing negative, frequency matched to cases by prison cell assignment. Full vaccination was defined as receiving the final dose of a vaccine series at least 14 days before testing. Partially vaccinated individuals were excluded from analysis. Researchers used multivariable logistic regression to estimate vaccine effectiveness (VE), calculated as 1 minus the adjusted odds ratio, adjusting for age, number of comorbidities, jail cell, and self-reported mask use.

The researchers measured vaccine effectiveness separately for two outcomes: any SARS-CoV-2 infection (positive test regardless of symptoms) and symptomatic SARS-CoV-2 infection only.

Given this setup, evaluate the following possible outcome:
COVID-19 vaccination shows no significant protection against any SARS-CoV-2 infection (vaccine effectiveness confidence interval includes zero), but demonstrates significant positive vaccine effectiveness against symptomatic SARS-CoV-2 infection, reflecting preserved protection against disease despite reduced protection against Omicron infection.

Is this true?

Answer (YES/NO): NO